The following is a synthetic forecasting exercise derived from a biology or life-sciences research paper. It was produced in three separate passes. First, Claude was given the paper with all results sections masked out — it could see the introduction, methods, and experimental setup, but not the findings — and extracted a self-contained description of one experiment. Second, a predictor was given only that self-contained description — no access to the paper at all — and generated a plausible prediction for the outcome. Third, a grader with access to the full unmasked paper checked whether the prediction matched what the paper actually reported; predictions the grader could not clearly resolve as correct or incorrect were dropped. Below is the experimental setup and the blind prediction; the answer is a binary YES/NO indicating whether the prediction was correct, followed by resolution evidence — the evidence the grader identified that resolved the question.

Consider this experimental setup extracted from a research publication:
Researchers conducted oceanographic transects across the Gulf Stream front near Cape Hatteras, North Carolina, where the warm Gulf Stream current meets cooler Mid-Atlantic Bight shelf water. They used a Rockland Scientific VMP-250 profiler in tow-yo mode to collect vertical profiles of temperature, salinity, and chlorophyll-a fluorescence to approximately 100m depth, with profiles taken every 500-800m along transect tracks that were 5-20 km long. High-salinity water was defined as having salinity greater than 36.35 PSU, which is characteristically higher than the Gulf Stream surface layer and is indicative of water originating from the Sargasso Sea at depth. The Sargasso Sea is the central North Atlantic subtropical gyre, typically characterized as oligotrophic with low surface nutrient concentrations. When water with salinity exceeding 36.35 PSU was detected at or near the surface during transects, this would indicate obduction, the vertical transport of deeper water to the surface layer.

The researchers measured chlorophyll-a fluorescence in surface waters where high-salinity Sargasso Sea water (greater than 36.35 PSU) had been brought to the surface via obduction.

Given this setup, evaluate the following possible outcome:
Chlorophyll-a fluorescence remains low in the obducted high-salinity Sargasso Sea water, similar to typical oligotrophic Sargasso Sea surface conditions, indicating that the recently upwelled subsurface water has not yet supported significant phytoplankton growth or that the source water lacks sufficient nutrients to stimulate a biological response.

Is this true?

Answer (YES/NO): NO